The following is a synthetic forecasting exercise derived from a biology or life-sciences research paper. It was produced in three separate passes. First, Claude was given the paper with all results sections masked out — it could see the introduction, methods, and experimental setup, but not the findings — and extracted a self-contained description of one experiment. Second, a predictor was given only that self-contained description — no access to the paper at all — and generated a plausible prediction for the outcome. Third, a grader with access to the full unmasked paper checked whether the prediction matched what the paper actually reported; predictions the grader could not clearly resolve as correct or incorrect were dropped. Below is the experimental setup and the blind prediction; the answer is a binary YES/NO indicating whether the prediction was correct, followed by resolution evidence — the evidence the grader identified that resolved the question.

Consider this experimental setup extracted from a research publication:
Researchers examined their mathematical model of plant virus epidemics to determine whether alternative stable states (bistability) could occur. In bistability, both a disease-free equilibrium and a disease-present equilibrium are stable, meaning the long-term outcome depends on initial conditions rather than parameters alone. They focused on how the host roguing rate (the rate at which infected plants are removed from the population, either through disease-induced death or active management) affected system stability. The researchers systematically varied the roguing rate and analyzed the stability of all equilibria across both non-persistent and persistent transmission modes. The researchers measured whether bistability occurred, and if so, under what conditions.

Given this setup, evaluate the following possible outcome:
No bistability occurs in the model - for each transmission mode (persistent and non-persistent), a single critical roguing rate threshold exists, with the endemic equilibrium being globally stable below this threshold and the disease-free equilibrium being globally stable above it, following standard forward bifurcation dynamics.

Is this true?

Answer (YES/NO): NO